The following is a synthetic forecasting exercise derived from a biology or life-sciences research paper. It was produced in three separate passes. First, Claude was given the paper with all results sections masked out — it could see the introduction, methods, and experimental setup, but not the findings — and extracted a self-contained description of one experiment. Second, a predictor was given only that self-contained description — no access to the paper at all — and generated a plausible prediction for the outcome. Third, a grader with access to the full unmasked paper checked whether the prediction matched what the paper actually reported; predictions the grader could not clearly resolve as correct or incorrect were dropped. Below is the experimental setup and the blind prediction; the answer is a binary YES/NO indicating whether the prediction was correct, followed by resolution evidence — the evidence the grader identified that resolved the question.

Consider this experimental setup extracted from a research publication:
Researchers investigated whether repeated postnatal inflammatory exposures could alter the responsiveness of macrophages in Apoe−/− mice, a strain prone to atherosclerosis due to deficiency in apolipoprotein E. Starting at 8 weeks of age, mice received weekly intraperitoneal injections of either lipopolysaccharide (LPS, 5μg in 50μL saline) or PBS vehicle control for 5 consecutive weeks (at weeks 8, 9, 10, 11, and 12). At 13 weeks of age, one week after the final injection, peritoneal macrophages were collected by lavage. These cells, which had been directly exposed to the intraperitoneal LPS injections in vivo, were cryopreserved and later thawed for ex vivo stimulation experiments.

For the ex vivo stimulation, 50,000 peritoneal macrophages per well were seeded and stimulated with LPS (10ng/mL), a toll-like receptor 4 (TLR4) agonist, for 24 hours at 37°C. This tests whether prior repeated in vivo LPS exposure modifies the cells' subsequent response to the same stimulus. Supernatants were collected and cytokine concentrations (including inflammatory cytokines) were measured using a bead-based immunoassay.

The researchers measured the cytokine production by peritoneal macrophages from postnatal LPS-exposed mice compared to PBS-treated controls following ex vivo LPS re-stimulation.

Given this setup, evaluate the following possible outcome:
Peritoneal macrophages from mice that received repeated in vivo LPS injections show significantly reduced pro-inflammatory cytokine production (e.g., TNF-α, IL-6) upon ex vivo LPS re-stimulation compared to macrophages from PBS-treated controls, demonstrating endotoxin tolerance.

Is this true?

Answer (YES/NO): NO